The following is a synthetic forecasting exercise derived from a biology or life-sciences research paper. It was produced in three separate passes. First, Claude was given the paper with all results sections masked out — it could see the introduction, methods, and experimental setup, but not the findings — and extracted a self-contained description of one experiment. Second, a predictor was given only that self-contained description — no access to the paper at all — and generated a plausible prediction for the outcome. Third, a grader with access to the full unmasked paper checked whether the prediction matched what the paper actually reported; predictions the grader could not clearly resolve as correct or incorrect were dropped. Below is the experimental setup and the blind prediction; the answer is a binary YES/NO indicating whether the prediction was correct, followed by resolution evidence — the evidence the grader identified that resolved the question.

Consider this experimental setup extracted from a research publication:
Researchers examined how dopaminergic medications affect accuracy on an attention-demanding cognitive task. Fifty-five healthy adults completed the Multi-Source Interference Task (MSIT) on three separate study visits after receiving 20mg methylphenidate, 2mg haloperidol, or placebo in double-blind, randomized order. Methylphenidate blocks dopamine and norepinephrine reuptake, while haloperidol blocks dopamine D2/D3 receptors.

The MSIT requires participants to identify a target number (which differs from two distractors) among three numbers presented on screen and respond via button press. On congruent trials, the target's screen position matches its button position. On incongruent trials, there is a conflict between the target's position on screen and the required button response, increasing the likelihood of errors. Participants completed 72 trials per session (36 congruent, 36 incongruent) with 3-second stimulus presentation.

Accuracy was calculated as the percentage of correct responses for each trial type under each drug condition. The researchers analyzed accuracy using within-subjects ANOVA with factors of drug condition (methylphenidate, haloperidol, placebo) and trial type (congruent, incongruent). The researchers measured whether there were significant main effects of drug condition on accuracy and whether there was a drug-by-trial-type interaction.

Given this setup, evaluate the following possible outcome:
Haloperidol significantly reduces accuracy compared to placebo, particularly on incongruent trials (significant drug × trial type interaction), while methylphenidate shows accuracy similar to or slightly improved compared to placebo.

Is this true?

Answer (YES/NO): NO